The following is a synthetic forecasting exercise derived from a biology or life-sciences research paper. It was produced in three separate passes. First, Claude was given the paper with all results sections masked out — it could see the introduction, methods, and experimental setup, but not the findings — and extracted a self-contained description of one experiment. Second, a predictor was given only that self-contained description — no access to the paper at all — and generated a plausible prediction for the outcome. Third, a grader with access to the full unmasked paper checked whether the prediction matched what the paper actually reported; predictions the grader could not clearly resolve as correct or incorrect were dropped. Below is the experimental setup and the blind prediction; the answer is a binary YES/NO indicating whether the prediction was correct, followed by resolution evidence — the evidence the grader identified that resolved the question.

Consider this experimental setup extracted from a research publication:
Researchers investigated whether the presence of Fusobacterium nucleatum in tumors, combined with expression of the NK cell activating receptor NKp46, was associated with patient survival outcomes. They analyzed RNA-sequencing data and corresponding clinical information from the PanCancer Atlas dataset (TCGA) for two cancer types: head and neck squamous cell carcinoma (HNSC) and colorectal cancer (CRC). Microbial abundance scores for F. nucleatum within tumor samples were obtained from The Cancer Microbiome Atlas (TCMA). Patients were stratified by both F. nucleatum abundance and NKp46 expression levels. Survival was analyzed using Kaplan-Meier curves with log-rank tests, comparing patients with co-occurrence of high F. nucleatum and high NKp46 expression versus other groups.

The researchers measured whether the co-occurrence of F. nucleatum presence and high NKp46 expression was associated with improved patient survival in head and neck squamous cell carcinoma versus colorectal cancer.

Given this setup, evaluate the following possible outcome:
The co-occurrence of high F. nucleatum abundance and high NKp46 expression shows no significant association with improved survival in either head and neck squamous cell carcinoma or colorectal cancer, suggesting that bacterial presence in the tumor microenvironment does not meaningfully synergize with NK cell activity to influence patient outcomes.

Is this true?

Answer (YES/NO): NO